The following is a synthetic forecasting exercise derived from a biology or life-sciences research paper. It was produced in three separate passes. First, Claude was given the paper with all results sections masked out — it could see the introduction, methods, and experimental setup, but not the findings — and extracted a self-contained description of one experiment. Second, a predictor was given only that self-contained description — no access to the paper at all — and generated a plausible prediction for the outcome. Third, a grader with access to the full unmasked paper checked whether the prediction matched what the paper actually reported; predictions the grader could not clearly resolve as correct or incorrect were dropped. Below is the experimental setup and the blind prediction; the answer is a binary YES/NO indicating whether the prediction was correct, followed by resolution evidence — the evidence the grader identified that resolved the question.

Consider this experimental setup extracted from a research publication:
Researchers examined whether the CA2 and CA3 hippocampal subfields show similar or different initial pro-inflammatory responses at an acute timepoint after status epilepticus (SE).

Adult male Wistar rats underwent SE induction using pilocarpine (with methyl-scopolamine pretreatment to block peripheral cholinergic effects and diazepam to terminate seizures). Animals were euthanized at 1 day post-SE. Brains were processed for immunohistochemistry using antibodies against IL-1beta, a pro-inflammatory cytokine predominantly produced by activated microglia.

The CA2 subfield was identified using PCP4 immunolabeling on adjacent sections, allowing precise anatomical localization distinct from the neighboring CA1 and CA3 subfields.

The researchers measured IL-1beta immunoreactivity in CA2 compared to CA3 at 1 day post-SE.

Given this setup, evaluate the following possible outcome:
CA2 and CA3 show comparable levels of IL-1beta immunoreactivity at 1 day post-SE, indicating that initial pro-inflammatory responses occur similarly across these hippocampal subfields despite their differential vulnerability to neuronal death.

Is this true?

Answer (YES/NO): YES